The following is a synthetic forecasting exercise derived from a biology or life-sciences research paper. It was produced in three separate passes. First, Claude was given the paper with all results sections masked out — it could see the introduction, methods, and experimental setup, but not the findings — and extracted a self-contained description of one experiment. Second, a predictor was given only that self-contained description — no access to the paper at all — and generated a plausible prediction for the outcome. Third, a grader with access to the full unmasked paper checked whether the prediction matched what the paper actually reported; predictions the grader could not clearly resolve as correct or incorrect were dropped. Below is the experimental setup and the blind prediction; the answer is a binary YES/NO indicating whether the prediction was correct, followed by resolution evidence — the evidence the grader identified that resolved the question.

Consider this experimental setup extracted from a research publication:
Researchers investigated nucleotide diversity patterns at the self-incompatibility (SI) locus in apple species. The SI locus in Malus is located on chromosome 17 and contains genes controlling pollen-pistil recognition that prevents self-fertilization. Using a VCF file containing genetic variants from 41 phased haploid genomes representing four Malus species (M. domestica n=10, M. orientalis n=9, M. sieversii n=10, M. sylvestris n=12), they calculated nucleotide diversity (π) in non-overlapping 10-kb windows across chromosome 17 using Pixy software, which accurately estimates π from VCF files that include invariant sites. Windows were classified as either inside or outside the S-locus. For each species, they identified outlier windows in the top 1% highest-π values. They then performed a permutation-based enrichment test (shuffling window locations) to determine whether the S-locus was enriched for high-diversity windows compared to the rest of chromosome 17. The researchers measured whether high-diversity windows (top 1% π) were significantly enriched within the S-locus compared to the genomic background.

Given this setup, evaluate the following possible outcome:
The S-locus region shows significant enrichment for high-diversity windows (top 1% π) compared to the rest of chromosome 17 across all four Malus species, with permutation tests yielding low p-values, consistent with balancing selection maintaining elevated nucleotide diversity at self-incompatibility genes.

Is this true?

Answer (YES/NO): YES